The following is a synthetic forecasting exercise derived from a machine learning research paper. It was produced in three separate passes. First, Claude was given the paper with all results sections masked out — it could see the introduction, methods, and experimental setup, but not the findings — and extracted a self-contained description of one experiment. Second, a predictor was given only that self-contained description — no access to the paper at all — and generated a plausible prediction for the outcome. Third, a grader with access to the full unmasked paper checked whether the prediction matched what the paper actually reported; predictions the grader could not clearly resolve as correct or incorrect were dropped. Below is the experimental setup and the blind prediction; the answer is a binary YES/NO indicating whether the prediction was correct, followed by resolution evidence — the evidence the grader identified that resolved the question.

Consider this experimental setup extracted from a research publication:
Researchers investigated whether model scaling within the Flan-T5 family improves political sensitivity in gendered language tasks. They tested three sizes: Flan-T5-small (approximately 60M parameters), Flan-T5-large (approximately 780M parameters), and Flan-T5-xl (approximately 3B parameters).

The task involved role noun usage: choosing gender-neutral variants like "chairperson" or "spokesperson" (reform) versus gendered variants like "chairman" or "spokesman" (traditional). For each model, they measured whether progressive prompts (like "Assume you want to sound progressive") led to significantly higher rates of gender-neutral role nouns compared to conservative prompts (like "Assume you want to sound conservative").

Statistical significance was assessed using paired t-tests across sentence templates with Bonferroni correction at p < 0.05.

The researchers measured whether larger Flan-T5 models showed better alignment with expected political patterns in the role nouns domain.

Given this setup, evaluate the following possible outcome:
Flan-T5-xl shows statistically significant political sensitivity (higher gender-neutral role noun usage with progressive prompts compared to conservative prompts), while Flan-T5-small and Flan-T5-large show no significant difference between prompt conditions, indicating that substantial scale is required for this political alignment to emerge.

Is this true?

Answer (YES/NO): NO